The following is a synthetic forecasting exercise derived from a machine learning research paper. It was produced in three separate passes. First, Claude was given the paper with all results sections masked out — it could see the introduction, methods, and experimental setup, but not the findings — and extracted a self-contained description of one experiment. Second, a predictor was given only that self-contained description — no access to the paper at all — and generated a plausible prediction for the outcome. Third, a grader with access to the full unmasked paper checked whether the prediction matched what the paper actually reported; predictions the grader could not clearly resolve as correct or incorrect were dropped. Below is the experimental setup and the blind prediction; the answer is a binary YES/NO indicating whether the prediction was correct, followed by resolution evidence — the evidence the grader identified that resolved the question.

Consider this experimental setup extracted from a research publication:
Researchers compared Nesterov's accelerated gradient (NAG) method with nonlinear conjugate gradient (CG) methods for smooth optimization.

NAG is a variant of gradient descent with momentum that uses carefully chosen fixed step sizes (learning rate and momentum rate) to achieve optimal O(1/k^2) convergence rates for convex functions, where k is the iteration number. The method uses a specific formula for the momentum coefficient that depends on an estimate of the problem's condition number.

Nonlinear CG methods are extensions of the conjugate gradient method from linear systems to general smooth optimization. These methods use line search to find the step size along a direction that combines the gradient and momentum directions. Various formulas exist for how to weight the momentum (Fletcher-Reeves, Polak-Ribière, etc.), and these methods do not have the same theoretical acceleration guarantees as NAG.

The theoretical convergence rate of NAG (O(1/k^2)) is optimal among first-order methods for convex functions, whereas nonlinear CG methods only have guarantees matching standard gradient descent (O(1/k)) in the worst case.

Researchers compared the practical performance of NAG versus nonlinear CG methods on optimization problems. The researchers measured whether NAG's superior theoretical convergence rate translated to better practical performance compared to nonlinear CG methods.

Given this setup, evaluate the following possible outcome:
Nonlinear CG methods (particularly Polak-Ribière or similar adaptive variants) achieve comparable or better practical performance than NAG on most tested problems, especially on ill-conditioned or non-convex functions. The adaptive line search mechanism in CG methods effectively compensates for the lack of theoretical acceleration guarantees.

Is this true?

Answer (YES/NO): YES